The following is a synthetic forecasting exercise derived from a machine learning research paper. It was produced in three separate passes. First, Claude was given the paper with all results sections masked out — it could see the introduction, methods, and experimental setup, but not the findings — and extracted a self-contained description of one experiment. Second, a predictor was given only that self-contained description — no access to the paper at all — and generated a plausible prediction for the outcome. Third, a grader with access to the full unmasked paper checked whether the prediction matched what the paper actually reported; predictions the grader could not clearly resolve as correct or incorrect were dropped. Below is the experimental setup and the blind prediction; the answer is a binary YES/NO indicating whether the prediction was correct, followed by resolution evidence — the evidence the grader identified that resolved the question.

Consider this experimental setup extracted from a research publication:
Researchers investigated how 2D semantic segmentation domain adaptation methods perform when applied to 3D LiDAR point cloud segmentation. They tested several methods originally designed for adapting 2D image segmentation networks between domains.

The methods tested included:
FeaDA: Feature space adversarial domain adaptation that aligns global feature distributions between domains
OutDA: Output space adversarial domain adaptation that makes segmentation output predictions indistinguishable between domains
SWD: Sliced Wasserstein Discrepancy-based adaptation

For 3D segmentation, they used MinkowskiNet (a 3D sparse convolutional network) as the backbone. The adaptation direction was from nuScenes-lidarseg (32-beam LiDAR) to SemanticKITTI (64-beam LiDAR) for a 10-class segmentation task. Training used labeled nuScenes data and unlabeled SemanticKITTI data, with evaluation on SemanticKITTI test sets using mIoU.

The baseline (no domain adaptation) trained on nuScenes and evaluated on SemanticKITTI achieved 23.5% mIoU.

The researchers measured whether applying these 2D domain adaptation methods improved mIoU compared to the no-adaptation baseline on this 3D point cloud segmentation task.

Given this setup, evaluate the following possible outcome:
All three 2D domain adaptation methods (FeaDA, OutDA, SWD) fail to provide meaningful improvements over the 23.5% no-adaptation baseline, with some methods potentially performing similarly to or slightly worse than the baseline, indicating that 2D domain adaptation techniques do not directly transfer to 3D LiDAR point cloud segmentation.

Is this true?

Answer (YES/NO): YES